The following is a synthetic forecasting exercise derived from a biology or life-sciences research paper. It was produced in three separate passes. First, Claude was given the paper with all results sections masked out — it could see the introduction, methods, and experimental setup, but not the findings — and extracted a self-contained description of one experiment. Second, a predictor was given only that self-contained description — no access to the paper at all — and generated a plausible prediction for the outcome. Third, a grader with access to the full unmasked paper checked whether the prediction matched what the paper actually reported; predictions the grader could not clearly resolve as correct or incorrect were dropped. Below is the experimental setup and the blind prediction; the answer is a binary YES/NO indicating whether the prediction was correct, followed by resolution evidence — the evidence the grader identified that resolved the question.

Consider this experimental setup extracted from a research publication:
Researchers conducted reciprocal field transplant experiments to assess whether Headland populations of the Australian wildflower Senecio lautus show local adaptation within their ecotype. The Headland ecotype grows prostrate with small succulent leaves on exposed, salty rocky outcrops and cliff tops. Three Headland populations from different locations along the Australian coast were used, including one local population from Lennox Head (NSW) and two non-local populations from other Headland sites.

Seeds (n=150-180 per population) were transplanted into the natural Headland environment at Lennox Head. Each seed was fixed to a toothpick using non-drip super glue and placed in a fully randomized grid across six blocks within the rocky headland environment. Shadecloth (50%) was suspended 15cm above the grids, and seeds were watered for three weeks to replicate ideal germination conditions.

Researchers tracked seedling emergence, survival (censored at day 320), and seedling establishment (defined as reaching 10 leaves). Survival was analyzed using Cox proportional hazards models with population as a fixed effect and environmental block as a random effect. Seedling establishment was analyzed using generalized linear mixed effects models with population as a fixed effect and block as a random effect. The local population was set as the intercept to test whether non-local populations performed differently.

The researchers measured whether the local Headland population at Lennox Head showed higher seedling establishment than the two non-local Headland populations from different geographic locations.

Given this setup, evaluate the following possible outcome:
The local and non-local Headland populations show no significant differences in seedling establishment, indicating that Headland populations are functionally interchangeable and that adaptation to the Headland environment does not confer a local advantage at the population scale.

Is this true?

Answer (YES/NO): NO